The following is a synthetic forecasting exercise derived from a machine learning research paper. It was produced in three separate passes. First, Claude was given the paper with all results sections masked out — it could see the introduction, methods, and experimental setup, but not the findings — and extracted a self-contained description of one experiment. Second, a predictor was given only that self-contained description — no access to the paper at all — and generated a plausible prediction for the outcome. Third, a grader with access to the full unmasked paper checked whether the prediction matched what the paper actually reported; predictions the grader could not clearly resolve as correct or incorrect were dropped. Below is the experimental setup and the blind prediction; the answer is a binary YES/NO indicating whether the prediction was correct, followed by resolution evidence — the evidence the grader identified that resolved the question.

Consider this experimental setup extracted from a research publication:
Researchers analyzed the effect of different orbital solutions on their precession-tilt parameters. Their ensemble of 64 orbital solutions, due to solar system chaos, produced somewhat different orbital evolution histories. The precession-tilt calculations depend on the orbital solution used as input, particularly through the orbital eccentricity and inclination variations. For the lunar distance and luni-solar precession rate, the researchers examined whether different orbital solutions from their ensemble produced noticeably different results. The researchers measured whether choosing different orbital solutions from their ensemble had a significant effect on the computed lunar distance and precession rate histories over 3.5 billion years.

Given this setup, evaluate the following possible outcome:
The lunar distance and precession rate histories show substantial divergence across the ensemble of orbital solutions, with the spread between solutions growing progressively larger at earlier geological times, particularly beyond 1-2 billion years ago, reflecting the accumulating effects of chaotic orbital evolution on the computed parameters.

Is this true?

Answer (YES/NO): NO